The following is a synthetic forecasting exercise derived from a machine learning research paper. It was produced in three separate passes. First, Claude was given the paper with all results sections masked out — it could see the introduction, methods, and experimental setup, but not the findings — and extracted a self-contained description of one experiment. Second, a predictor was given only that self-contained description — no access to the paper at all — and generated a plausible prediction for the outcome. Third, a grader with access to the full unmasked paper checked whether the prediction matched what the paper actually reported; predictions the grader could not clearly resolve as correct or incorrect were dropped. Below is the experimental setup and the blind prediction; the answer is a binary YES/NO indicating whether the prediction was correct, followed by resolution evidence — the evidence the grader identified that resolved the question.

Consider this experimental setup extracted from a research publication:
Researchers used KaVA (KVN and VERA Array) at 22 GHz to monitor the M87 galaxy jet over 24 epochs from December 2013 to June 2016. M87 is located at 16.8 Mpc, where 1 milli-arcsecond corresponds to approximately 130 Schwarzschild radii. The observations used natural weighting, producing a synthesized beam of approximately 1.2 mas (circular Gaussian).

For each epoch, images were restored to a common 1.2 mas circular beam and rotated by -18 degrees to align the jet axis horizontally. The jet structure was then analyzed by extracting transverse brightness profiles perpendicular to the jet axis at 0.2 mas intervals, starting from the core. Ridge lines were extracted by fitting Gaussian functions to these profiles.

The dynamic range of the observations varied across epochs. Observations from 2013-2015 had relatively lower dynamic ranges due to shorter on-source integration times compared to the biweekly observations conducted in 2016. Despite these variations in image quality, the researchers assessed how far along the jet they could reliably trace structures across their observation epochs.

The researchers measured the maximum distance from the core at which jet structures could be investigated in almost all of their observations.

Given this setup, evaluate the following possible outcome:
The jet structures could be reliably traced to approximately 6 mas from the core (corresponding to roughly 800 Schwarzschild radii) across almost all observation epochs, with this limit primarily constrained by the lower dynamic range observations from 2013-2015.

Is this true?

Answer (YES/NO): NO